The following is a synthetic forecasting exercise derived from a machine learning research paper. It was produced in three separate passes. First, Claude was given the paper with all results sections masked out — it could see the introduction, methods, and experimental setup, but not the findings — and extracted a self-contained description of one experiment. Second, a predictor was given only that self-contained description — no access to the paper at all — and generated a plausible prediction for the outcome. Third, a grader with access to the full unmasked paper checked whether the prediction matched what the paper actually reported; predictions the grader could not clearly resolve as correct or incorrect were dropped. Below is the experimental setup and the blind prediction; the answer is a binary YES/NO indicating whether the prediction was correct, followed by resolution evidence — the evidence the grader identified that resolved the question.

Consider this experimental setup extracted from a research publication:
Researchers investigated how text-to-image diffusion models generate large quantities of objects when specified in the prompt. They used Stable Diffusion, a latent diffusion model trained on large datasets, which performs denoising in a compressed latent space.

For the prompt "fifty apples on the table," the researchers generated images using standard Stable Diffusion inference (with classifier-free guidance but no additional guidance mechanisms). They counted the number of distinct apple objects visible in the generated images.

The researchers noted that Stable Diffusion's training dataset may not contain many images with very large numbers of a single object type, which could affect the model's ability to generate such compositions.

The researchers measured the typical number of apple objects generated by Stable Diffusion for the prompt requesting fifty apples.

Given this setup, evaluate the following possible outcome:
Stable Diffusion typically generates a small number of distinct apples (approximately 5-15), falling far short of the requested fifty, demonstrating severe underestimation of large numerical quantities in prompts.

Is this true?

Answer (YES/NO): NO